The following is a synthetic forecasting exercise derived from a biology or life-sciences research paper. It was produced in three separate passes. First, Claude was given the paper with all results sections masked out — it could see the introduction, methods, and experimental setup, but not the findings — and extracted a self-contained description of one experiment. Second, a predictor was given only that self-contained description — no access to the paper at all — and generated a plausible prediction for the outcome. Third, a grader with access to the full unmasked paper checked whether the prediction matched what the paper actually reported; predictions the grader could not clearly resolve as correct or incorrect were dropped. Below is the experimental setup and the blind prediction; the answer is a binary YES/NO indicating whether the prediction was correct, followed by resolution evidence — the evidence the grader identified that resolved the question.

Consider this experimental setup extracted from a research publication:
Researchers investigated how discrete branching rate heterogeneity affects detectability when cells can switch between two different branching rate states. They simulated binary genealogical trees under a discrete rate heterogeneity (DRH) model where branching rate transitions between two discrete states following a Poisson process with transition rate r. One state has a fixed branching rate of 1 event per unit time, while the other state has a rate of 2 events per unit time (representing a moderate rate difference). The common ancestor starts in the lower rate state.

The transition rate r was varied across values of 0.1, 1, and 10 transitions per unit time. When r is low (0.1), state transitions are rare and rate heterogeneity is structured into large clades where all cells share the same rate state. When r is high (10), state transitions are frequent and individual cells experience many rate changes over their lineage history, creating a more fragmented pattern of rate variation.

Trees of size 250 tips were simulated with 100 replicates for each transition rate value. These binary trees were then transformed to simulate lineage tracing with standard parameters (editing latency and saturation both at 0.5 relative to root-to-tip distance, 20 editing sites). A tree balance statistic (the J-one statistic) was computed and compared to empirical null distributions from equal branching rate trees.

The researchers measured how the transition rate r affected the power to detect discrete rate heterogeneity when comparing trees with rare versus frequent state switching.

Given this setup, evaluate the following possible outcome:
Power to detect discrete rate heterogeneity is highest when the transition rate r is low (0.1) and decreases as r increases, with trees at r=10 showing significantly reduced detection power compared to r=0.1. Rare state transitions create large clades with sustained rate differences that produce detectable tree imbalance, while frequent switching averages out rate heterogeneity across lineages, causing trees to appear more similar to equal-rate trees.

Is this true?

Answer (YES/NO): NO